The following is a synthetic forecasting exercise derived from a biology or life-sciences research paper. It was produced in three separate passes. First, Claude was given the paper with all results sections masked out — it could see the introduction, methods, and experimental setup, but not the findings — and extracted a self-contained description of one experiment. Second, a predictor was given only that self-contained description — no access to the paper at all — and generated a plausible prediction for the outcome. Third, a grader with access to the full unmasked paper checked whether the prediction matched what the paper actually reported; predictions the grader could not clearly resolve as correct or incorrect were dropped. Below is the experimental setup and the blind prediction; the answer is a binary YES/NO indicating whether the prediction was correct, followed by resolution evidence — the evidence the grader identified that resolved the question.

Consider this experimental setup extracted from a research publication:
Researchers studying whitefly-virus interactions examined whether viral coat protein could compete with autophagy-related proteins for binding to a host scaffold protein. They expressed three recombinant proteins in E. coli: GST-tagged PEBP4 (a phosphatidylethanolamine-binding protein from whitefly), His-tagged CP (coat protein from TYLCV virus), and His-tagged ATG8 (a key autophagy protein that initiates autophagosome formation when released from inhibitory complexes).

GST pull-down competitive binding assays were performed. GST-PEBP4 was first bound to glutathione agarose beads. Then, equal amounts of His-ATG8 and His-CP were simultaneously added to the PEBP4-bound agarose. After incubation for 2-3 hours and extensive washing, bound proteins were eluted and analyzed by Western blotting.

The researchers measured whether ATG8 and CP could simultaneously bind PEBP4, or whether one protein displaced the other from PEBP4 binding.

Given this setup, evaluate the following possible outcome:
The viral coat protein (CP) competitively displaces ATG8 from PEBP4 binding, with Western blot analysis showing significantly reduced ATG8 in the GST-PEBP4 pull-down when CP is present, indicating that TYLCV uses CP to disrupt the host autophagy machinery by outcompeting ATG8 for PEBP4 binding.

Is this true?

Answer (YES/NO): YES